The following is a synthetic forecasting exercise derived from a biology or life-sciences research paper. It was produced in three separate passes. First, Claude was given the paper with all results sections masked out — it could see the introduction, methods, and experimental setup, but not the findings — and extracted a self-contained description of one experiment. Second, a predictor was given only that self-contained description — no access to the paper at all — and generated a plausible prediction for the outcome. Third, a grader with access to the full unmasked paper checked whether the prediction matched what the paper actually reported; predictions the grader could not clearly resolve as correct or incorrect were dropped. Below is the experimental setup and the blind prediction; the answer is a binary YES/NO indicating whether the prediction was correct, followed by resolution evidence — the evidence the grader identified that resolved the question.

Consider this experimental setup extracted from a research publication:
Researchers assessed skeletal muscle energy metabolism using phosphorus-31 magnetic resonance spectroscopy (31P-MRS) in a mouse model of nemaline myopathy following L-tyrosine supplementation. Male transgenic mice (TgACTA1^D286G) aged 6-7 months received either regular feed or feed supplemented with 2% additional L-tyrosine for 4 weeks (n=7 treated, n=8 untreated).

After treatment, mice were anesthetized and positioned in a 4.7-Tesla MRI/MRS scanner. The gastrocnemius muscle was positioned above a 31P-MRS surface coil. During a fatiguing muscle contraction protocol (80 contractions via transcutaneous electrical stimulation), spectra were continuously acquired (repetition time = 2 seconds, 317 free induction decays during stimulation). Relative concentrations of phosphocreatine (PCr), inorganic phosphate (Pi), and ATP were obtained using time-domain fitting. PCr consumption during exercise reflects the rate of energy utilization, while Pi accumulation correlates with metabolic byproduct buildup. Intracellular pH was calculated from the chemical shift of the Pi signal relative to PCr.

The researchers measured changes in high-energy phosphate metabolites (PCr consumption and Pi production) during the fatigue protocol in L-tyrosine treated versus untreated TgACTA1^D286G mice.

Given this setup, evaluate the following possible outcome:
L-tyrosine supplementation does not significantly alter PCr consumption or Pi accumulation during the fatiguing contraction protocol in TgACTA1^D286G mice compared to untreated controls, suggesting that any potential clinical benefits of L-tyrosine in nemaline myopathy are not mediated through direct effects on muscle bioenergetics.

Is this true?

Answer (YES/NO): YES